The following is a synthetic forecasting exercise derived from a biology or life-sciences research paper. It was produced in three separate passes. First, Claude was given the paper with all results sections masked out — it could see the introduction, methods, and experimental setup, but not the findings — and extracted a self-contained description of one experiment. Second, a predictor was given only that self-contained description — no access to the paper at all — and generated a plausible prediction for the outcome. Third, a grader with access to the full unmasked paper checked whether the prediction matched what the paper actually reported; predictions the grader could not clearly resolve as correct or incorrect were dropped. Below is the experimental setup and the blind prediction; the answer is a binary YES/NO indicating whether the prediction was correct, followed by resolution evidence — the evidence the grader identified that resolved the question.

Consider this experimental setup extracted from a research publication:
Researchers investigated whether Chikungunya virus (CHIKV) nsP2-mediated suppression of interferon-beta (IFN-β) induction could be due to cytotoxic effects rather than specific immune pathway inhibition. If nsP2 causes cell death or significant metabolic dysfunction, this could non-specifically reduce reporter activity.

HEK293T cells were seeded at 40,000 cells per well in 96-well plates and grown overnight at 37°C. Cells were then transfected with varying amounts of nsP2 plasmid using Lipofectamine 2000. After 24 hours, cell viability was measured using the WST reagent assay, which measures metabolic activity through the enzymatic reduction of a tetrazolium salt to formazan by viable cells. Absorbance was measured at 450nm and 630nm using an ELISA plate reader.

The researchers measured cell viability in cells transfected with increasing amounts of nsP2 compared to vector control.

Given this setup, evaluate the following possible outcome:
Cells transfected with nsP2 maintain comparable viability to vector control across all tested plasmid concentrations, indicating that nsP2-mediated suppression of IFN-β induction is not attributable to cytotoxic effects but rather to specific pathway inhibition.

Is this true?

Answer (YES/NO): YES